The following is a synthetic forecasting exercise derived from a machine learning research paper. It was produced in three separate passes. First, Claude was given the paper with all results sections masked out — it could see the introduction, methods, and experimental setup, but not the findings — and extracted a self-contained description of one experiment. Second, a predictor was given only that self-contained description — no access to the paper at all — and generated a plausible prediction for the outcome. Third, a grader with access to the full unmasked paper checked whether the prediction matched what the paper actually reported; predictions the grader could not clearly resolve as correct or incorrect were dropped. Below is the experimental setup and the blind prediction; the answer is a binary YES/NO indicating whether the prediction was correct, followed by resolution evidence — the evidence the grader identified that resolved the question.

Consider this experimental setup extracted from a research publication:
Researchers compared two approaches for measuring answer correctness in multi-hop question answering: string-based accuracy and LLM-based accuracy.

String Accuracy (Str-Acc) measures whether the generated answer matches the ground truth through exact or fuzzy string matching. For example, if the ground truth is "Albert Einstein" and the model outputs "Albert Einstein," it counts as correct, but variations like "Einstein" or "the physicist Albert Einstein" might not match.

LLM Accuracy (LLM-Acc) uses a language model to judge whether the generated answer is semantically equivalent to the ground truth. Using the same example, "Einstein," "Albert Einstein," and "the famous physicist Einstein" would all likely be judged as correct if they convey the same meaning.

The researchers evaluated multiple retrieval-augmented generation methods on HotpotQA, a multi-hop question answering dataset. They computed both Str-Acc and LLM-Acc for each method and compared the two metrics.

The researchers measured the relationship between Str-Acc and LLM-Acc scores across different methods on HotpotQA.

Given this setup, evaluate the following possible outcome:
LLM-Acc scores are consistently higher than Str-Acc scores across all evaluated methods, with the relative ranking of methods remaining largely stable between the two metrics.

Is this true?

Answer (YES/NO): NO